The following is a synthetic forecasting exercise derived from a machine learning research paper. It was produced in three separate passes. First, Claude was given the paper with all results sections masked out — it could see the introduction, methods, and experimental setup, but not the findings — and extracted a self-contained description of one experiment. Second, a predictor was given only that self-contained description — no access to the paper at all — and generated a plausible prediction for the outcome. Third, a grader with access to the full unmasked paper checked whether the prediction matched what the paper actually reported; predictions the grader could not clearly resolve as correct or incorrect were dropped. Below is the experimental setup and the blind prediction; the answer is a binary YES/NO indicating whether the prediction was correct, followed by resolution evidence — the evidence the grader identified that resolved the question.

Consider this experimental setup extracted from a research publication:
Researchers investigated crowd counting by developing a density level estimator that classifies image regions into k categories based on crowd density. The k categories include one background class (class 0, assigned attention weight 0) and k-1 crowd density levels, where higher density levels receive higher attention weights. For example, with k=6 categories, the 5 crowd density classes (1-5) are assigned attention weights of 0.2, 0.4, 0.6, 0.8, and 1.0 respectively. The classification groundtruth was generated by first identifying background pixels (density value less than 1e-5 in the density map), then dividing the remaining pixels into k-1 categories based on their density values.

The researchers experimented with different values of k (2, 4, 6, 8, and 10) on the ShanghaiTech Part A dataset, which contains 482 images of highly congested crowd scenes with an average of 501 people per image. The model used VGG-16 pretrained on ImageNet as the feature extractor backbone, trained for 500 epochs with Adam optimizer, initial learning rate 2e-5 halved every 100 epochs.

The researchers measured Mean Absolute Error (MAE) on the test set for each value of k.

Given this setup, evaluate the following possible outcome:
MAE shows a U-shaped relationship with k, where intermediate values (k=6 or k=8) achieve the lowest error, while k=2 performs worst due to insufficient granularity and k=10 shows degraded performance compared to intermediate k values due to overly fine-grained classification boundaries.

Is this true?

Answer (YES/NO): NO